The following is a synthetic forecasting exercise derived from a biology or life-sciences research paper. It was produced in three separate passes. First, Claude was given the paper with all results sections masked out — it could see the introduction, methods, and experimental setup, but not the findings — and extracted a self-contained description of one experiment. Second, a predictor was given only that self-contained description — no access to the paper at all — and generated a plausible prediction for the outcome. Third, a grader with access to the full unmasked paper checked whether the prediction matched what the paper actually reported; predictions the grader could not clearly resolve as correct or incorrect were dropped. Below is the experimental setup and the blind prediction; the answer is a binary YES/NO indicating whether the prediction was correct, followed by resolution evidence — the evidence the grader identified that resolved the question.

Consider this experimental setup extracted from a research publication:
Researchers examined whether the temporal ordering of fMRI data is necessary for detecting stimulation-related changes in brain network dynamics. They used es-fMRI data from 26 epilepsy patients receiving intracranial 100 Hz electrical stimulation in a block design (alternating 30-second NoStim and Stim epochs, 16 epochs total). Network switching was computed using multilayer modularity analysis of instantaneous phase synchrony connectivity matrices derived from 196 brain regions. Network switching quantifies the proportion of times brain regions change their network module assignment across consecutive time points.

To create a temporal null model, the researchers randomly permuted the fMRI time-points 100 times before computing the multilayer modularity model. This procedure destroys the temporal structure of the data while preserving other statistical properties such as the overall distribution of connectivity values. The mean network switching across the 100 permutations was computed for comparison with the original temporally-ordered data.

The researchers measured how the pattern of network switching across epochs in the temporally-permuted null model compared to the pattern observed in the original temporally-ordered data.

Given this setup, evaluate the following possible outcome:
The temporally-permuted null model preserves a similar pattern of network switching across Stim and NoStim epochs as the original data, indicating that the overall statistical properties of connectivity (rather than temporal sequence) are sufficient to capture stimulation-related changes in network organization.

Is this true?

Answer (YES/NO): NO